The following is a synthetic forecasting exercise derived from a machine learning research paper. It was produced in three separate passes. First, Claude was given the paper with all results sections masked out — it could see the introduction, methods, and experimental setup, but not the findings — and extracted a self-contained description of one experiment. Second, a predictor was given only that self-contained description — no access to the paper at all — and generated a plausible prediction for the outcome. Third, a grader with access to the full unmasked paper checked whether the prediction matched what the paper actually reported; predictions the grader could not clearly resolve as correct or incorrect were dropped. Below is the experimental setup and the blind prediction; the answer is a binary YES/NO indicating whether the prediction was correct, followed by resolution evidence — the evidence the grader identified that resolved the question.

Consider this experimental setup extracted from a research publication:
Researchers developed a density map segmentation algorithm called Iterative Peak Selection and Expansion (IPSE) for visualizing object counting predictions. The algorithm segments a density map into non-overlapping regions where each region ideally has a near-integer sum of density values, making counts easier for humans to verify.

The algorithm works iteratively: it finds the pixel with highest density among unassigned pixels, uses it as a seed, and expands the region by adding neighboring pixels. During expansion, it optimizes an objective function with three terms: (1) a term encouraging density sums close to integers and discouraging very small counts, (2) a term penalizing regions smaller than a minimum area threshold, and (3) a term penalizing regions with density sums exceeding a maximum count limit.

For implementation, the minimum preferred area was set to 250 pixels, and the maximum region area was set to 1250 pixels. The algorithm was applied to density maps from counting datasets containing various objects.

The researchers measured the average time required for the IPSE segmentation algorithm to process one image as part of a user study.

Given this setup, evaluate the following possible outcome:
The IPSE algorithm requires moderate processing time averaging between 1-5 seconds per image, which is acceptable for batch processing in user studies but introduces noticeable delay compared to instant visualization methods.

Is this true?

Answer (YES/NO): NO